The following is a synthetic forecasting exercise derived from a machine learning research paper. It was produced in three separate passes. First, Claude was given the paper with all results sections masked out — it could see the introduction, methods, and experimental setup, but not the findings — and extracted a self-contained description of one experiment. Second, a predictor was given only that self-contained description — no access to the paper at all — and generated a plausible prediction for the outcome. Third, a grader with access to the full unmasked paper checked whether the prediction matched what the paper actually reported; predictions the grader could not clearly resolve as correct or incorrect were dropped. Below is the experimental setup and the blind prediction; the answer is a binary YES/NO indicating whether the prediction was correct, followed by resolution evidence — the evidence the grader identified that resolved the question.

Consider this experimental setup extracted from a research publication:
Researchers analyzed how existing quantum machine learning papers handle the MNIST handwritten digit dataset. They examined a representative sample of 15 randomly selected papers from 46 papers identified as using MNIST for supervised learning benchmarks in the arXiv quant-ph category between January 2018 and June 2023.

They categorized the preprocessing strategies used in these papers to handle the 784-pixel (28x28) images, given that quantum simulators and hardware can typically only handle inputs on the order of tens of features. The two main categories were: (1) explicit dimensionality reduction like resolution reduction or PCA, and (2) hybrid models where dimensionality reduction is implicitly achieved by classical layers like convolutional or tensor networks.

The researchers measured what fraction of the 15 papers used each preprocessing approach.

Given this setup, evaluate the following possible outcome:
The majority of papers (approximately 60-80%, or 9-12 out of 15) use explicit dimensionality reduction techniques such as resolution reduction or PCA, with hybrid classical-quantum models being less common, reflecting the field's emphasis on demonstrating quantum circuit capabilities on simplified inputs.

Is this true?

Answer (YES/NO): NO